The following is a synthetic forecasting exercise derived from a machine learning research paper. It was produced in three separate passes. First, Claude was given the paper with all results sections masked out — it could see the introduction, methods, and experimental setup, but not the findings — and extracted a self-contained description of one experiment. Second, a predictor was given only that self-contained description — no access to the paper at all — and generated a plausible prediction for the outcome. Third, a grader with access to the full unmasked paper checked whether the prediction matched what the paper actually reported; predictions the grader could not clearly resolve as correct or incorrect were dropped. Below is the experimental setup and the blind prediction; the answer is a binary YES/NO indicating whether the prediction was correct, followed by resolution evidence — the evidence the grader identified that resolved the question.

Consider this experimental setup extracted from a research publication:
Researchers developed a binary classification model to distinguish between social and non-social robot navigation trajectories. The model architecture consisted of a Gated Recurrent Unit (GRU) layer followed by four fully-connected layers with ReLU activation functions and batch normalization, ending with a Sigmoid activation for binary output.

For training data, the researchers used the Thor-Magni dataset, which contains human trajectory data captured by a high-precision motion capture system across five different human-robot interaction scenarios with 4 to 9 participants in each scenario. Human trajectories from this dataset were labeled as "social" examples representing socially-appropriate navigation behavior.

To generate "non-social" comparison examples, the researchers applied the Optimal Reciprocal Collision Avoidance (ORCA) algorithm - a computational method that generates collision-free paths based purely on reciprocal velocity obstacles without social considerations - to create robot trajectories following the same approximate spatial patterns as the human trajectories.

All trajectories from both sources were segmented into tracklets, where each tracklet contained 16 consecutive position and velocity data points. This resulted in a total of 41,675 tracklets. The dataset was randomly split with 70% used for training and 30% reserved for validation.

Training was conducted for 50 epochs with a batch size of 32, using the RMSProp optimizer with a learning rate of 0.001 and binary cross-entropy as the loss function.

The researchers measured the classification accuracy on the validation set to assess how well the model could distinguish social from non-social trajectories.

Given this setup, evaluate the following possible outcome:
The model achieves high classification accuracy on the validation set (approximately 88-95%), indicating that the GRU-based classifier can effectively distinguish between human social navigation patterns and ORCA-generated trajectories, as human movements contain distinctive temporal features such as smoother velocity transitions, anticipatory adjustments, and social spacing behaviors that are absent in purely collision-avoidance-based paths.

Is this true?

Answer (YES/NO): YES